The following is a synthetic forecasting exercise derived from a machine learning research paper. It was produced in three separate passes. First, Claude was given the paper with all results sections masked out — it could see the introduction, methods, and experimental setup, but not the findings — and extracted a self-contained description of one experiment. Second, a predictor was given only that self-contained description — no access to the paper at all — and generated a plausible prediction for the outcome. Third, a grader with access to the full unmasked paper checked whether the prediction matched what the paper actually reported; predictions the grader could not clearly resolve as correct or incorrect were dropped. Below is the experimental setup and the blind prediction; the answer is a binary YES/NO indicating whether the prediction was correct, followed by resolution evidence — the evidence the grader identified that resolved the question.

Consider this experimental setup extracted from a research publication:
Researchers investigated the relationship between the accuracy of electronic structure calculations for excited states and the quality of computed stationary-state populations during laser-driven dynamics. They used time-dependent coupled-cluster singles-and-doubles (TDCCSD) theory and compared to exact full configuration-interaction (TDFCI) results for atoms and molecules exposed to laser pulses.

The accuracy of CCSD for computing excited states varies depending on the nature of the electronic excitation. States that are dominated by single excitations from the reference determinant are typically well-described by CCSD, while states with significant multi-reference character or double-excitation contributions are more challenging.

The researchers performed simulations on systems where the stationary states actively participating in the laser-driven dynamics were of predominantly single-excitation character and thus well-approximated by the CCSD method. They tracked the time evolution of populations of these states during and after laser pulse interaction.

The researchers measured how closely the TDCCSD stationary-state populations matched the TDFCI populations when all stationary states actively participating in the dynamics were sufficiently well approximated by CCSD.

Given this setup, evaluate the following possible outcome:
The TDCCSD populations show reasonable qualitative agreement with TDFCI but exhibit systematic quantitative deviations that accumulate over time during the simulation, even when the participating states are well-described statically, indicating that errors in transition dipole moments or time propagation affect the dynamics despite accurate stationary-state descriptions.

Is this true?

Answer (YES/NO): NO